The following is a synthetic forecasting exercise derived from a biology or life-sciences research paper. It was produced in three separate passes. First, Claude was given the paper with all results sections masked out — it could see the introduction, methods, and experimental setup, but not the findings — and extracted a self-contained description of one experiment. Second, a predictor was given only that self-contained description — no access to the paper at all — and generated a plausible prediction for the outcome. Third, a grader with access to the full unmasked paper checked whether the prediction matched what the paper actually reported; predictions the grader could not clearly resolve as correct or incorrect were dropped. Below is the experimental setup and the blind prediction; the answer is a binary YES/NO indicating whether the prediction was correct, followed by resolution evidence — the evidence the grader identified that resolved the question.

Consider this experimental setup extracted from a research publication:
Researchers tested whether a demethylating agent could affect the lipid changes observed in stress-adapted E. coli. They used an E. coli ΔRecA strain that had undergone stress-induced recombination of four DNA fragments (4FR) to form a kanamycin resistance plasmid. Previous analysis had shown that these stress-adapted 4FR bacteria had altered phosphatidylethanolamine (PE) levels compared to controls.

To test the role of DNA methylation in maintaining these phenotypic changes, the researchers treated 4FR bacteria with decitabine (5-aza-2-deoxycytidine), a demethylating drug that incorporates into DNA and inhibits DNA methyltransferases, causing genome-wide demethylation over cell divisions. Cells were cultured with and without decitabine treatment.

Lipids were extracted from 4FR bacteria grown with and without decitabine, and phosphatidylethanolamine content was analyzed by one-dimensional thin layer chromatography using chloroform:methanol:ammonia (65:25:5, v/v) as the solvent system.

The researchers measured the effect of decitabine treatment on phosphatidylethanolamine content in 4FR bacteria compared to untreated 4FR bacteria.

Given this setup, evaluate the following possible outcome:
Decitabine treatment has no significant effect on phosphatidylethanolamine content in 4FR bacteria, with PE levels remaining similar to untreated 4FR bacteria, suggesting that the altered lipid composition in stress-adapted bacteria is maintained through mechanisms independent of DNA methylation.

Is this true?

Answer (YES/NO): NO